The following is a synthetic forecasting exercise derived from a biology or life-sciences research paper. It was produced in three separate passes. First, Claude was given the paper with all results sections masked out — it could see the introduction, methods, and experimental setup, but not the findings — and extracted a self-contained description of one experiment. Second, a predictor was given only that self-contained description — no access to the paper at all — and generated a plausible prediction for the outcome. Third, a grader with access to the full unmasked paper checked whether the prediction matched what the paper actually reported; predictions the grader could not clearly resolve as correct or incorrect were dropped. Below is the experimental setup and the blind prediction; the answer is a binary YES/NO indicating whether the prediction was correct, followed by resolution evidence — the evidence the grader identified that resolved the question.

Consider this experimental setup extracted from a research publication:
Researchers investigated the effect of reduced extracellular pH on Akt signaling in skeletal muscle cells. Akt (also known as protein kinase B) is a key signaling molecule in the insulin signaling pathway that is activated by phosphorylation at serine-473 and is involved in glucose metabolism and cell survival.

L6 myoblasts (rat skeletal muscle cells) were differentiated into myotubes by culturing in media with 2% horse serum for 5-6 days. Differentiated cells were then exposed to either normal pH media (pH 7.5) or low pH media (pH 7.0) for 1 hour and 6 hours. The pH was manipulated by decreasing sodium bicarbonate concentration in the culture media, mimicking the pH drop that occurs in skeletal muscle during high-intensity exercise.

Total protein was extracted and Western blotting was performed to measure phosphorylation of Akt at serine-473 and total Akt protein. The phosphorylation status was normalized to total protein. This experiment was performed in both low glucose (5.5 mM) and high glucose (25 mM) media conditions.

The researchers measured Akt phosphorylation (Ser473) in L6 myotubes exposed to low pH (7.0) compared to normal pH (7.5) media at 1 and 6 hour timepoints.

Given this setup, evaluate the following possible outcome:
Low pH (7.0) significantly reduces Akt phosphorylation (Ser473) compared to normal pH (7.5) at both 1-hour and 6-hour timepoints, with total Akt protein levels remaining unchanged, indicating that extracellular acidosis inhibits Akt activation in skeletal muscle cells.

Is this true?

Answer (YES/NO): NO